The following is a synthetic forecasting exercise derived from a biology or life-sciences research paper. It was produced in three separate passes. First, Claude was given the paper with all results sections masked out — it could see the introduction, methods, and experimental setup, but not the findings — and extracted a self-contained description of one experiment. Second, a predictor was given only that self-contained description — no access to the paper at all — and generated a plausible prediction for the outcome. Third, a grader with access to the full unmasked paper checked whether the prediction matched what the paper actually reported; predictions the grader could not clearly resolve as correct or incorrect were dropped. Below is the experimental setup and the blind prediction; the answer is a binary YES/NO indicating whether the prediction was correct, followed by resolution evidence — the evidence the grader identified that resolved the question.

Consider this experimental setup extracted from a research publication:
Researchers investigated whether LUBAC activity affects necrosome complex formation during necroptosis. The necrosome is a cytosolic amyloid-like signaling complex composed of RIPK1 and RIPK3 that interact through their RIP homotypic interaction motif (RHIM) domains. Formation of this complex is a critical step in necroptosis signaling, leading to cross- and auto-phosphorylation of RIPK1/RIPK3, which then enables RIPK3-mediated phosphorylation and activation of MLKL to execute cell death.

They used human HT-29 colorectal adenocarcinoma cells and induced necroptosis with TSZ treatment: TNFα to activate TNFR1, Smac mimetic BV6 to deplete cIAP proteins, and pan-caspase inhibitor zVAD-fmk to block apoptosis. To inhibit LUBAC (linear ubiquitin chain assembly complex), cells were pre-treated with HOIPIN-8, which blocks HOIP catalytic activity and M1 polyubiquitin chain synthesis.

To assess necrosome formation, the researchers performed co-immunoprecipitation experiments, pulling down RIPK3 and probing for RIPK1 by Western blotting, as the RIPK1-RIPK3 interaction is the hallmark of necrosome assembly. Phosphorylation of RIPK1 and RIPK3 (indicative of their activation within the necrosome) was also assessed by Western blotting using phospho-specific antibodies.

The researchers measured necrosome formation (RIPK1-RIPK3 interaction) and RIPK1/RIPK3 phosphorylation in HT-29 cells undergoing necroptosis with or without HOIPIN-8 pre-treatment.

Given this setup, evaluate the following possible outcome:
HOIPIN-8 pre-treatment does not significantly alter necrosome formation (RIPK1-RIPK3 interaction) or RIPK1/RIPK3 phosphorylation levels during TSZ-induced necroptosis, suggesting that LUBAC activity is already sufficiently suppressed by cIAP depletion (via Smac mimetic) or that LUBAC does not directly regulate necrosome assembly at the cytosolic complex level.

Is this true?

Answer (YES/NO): NO